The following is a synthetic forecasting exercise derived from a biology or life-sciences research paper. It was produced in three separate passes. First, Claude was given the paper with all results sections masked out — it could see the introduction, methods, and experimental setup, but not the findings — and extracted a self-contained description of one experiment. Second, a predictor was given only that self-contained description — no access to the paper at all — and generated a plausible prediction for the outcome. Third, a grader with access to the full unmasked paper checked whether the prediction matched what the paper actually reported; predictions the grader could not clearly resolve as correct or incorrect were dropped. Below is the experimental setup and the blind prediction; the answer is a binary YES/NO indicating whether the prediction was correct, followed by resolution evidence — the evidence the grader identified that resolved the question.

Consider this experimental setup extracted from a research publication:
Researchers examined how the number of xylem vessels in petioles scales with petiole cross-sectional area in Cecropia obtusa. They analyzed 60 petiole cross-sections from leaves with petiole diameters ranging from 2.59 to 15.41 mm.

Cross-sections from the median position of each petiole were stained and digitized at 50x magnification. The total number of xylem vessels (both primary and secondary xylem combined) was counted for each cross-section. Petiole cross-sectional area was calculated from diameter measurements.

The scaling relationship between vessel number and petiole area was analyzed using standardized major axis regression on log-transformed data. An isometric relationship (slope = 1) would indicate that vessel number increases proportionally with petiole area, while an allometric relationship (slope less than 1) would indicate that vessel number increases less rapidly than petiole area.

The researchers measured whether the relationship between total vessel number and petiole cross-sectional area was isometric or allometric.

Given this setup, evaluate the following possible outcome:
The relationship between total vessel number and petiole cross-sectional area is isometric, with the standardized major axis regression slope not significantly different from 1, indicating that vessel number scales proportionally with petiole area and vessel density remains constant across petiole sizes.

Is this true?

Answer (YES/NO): NO